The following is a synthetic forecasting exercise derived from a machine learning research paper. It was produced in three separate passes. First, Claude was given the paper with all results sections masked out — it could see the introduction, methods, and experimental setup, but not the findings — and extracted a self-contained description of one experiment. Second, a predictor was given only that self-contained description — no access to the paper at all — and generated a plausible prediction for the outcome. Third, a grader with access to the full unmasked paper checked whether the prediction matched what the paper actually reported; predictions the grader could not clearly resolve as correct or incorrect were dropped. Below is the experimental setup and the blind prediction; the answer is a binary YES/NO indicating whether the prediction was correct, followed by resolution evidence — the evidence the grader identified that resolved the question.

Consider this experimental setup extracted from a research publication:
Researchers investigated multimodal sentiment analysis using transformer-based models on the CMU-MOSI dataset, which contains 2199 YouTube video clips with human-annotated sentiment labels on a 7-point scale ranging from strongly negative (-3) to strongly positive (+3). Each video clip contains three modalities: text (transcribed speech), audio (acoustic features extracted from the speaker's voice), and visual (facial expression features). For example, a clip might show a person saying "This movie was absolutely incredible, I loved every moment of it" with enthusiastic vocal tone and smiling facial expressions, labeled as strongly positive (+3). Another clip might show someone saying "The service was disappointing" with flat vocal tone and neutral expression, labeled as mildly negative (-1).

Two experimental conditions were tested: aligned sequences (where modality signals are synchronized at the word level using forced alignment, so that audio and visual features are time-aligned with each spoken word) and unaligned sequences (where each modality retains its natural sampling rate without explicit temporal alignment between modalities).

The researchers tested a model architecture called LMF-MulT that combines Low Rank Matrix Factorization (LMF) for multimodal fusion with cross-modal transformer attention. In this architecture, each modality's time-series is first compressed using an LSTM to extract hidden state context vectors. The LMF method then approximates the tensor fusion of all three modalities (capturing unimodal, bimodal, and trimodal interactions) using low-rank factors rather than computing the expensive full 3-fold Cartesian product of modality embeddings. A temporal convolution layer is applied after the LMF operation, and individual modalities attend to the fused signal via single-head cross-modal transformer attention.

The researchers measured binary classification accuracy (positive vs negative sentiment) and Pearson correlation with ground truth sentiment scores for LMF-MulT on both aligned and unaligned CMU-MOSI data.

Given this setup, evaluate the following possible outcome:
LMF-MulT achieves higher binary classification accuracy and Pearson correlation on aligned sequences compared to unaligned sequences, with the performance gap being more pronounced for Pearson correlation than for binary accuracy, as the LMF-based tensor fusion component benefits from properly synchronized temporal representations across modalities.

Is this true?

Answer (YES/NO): NO